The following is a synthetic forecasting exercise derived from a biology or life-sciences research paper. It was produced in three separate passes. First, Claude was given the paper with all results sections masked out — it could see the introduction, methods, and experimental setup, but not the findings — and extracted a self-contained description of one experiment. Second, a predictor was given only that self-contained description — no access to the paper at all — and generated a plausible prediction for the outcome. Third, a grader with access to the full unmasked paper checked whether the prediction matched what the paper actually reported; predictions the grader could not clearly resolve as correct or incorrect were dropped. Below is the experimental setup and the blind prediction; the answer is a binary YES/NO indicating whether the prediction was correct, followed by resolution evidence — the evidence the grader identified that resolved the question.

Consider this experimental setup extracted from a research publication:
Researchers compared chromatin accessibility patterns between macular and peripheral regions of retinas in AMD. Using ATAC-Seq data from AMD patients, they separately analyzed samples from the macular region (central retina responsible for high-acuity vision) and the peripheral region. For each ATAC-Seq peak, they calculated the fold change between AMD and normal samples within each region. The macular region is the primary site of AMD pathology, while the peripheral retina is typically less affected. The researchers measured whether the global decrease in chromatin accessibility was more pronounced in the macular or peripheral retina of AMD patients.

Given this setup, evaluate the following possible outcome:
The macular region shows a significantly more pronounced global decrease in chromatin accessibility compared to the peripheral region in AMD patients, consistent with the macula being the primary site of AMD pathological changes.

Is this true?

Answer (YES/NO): YES